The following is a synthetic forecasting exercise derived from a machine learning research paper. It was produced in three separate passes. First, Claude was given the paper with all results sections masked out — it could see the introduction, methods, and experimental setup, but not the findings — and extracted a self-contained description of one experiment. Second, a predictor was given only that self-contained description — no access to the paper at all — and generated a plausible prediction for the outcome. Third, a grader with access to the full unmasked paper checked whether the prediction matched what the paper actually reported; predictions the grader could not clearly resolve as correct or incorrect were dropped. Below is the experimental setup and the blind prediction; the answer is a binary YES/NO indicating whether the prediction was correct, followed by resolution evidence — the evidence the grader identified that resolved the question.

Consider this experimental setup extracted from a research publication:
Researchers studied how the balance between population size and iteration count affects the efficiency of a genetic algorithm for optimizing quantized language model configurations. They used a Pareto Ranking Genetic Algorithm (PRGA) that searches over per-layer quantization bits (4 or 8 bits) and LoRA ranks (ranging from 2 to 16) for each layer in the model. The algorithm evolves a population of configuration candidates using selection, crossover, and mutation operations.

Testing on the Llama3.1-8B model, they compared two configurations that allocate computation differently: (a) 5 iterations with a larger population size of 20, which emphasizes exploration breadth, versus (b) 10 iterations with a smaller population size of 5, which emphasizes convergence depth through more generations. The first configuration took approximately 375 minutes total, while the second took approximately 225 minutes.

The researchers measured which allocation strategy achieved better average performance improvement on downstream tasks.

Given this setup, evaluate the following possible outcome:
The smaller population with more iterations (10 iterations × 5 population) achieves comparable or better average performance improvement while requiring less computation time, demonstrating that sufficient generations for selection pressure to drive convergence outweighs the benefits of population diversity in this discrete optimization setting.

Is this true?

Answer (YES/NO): NO